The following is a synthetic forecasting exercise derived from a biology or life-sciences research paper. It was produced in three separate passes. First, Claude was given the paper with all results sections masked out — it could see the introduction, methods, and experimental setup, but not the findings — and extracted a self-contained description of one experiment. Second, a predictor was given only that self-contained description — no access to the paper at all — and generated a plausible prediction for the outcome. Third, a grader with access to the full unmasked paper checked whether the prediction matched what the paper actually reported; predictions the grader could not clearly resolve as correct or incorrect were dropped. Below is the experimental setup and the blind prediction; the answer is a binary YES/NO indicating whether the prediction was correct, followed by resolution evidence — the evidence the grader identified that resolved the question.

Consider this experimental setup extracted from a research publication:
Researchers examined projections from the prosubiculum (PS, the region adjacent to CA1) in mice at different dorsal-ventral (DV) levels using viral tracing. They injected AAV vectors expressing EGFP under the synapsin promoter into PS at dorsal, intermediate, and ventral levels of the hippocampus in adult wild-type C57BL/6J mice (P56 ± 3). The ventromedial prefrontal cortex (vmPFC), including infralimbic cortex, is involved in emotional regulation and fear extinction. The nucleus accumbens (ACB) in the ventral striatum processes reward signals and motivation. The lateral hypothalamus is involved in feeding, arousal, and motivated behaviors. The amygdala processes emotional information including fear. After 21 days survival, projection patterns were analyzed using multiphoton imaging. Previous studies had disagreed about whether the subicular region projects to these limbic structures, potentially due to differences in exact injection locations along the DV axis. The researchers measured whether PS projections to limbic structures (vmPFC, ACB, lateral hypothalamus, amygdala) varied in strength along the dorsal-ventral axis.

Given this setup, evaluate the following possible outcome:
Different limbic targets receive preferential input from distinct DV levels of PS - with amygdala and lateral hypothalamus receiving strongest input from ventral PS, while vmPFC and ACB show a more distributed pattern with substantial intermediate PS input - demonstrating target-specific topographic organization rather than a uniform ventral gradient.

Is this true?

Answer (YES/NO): NO